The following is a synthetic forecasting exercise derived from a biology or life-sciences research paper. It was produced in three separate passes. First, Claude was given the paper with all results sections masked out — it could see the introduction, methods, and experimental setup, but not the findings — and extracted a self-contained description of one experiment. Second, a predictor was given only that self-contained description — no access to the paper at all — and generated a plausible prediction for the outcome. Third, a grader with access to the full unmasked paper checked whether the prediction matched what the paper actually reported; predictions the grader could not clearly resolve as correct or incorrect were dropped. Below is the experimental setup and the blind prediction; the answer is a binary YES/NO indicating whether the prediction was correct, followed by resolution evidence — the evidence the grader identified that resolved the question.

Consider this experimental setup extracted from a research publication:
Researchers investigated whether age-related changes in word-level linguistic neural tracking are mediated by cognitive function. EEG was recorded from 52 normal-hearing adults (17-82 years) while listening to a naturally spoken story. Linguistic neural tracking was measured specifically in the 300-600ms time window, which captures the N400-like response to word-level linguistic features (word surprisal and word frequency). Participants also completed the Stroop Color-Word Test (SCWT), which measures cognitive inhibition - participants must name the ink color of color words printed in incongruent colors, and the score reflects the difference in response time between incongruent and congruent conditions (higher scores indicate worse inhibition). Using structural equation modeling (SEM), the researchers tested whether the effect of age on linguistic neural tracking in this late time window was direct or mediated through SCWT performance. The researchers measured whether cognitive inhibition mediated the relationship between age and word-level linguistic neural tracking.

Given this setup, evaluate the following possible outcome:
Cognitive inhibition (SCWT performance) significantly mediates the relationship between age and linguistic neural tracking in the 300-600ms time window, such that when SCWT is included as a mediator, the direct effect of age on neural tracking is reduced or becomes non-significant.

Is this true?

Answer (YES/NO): YES